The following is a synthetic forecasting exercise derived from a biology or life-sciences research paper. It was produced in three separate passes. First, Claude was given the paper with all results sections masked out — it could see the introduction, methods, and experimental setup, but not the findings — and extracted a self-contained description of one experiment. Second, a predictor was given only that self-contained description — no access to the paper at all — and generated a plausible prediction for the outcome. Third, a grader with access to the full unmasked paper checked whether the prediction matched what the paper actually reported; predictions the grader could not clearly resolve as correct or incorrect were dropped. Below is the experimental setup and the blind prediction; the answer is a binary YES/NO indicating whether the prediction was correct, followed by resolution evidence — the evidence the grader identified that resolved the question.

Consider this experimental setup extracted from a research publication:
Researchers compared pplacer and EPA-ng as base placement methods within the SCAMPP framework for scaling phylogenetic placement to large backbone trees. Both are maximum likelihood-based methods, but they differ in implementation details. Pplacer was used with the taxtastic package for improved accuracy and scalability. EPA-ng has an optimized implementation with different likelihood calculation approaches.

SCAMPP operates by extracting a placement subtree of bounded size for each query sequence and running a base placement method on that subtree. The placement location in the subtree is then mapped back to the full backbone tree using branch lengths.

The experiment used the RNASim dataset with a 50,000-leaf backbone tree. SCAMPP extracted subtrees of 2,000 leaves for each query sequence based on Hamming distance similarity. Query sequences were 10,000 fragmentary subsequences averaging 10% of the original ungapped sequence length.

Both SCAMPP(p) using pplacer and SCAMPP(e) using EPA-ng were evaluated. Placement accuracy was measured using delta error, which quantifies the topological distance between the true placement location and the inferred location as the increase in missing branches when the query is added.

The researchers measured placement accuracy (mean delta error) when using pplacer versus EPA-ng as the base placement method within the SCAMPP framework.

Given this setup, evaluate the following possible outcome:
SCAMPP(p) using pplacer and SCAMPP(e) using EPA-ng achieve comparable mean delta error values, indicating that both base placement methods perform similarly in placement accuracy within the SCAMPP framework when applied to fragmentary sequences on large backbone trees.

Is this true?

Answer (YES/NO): NO